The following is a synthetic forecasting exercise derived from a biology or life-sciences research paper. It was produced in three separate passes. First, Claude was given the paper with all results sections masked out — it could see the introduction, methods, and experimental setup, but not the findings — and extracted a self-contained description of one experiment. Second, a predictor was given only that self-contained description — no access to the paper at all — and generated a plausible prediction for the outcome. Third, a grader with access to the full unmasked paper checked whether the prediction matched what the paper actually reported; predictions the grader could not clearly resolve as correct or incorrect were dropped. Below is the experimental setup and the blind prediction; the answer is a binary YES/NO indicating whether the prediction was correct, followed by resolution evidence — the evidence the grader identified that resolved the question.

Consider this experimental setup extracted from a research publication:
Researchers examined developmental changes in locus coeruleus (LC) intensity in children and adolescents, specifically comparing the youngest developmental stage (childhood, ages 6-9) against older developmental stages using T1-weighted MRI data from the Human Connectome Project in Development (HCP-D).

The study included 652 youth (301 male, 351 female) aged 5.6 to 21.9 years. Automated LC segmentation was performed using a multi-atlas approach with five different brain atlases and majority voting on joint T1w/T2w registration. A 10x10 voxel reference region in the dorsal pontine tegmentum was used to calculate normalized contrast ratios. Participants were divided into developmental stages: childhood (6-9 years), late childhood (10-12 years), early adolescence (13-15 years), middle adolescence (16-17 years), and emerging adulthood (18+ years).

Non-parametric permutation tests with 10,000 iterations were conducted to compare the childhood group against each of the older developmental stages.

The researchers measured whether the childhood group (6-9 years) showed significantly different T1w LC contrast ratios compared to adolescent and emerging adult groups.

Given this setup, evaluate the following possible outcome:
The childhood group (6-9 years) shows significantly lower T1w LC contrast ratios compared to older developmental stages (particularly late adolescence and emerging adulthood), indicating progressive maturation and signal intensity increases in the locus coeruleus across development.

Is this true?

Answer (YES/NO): NO